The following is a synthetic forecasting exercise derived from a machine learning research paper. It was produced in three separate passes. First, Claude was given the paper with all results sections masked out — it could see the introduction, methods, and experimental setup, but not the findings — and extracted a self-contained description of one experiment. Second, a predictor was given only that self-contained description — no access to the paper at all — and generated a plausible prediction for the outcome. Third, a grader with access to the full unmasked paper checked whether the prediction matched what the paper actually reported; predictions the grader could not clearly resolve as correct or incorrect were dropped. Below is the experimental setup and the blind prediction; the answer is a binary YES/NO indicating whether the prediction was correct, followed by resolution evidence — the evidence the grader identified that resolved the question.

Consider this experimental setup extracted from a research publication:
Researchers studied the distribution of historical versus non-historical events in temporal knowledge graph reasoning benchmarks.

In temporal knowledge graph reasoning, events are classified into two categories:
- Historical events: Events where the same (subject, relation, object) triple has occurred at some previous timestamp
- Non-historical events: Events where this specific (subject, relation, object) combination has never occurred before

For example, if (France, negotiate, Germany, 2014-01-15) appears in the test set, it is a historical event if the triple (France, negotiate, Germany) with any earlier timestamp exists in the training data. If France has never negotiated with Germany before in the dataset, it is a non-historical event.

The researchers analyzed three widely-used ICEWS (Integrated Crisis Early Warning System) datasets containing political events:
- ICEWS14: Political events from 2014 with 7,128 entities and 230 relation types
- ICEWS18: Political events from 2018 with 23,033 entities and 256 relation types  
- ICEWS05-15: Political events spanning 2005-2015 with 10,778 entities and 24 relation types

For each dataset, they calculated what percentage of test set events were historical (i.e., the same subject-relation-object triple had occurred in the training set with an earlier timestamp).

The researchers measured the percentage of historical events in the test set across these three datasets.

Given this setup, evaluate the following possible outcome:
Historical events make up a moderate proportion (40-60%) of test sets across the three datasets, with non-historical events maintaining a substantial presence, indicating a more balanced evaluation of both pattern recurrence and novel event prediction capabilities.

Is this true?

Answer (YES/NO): YES